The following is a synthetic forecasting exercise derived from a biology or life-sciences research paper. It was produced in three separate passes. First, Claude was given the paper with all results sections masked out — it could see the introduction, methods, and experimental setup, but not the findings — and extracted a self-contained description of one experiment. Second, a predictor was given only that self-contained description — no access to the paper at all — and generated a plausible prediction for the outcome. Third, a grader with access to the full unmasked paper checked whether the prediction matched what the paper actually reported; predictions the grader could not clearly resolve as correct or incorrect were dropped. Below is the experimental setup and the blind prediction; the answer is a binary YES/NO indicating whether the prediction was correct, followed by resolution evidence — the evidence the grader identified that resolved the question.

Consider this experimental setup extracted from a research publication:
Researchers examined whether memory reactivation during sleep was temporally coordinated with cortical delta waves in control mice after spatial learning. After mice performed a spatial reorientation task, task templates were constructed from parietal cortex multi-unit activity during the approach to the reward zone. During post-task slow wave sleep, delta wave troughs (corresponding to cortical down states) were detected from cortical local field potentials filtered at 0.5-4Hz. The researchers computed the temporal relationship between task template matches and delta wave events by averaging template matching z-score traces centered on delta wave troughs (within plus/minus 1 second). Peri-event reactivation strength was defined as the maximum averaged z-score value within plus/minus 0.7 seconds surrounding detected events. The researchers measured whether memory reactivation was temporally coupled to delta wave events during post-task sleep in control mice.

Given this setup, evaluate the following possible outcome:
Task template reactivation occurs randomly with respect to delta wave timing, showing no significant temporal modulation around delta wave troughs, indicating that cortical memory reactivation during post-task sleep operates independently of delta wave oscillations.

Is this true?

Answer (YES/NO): NO